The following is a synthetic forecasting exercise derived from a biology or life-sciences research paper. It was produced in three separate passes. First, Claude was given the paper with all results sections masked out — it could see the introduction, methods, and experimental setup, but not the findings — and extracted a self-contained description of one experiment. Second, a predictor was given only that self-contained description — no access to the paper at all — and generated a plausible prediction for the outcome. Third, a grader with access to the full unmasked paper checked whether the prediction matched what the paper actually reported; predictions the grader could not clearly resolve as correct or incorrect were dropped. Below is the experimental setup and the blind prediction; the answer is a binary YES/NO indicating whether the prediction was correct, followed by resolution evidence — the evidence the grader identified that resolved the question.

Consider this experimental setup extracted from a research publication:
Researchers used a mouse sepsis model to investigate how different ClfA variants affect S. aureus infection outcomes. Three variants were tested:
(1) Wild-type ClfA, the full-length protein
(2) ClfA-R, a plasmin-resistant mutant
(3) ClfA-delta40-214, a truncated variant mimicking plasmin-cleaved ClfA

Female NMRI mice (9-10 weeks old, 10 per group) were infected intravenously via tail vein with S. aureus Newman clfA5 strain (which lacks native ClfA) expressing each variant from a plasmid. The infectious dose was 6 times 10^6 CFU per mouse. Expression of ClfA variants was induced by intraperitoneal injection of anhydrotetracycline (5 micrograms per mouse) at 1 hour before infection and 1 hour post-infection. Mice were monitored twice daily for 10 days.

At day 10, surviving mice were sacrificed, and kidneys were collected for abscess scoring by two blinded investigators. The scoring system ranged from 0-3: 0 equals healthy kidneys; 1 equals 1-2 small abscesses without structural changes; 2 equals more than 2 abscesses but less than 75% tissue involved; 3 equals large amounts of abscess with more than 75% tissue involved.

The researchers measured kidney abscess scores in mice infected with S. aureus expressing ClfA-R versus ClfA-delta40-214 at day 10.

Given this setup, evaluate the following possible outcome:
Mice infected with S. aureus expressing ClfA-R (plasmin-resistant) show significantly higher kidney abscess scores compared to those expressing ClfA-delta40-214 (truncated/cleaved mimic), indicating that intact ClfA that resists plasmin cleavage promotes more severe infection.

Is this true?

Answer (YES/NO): NO